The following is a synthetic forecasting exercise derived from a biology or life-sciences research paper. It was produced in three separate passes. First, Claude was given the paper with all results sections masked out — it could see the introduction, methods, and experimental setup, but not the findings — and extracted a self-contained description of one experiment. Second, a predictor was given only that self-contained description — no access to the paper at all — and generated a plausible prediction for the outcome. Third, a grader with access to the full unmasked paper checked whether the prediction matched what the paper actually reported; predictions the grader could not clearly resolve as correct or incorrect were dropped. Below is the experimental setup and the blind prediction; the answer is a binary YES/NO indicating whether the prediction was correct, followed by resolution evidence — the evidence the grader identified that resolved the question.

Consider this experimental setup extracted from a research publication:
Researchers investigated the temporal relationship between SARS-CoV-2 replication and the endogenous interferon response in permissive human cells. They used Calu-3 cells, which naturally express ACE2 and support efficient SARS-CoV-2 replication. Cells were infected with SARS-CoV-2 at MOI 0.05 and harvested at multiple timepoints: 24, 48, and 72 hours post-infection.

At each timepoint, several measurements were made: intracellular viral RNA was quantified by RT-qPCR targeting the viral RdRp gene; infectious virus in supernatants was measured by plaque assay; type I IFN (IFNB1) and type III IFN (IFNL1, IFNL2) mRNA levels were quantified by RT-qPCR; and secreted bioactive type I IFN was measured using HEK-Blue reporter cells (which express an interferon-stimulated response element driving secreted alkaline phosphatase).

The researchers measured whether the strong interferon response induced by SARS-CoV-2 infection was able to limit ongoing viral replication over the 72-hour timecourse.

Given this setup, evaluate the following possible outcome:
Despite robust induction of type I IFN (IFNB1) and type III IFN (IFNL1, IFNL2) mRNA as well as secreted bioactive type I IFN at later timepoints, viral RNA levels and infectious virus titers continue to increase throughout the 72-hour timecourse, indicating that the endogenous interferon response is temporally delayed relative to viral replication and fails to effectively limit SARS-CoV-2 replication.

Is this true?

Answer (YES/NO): NO